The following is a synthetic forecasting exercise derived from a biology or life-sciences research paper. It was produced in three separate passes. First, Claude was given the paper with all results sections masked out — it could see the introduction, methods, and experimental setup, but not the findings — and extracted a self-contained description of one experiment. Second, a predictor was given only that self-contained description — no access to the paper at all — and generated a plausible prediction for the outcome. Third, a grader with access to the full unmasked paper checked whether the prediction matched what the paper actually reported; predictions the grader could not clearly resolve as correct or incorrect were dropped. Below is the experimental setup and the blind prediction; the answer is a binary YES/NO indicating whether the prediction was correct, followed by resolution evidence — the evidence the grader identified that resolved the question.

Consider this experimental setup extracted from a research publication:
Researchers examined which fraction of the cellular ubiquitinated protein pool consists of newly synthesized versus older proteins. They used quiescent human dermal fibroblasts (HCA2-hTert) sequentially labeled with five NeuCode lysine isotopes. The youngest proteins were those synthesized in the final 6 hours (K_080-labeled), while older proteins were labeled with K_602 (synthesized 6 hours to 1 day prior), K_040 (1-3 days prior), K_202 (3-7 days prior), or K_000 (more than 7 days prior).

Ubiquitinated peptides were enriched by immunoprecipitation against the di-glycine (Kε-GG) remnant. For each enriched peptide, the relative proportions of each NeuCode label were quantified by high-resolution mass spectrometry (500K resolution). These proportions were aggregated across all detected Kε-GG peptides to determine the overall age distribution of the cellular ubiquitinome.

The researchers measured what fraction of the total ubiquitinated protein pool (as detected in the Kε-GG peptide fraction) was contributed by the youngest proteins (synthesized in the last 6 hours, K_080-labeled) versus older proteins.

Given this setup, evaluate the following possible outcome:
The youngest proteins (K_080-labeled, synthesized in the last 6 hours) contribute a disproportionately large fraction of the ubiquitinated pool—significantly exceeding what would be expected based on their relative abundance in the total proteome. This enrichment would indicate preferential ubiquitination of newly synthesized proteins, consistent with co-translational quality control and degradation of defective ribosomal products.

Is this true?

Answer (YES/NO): YES